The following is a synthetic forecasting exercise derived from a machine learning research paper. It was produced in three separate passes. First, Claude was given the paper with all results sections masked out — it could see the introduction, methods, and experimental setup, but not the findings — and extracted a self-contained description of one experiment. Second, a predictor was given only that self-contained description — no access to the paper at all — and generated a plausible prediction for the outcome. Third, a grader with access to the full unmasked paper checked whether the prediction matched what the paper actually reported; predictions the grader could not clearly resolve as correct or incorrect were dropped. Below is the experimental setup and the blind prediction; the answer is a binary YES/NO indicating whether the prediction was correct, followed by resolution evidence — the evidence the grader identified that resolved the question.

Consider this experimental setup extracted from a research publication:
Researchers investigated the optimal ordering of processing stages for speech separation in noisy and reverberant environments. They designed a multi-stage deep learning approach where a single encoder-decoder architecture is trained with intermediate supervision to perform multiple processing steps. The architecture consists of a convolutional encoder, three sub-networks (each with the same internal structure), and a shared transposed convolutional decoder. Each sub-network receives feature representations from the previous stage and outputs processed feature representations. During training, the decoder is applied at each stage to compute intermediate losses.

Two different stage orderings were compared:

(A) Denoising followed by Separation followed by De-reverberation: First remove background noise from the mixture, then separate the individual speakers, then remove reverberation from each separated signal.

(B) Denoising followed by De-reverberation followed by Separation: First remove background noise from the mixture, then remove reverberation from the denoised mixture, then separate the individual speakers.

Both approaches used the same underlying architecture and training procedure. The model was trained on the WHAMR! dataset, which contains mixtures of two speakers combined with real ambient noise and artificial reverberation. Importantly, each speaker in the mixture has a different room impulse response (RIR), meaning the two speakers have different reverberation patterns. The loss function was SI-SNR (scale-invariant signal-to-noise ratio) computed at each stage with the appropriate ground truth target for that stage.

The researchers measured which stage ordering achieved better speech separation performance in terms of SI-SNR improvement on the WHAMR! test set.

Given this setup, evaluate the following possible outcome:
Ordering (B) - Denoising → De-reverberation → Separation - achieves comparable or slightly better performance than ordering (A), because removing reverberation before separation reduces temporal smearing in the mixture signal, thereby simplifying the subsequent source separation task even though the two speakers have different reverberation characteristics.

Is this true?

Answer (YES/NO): NO